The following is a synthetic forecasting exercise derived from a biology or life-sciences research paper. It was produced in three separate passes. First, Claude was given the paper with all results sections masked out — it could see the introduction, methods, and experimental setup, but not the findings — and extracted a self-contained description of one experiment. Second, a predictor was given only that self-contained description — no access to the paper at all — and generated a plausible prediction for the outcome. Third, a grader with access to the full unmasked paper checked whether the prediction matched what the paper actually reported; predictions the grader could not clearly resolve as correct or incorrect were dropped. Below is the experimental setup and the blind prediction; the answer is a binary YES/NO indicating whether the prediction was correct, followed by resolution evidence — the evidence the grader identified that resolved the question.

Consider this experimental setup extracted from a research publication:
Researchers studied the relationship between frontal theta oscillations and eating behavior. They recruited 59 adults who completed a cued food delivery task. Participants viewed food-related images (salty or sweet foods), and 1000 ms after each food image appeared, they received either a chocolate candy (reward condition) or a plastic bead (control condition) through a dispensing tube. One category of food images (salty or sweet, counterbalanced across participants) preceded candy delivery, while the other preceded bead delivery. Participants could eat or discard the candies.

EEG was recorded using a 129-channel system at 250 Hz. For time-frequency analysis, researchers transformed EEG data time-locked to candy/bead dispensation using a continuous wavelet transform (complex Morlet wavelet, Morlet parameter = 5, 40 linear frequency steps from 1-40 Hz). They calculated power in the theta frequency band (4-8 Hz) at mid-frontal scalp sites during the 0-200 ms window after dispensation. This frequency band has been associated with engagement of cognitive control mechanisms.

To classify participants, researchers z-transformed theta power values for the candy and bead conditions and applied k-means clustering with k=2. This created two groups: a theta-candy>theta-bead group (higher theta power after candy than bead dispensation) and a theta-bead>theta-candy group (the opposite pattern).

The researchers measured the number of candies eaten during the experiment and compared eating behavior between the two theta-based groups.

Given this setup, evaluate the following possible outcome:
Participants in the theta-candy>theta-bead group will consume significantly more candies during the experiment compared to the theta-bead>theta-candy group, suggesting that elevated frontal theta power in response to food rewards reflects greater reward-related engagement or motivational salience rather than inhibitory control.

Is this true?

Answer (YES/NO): YES